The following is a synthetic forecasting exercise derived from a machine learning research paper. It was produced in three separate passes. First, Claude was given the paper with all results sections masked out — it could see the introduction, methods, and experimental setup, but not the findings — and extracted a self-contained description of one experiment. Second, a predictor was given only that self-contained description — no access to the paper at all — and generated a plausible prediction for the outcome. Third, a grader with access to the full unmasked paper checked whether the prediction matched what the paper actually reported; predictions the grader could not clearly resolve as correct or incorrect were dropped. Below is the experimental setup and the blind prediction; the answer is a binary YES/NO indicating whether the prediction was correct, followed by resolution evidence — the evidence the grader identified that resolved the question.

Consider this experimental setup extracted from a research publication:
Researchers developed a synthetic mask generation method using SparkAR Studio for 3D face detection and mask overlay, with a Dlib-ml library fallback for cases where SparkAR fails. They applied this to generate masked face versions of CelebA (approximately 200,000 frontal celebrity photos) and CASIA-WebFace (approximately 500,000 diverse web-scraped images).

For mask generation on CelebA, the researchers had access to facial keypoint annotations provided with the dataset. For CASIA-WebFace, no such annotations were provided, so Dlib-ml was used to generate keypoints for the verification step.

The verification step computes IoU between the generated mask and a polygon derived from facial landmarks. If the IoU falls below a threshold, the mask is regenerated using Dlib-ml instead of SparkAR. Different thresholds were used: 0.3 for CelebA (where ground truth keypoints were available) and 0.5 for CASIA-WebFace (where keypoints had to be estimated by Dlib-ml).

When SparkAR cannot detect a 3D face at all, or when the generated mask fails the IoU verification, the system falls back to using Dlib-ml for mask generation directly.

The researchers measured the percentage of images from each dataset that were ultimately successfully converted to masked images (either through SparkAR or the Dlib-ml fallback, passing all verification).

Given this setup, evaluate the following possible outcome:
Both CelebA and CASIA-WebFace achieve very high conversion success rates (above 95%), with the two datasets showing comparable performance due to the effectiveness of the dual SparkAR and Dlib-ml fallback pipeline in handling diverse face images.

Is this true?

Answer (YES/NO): NO